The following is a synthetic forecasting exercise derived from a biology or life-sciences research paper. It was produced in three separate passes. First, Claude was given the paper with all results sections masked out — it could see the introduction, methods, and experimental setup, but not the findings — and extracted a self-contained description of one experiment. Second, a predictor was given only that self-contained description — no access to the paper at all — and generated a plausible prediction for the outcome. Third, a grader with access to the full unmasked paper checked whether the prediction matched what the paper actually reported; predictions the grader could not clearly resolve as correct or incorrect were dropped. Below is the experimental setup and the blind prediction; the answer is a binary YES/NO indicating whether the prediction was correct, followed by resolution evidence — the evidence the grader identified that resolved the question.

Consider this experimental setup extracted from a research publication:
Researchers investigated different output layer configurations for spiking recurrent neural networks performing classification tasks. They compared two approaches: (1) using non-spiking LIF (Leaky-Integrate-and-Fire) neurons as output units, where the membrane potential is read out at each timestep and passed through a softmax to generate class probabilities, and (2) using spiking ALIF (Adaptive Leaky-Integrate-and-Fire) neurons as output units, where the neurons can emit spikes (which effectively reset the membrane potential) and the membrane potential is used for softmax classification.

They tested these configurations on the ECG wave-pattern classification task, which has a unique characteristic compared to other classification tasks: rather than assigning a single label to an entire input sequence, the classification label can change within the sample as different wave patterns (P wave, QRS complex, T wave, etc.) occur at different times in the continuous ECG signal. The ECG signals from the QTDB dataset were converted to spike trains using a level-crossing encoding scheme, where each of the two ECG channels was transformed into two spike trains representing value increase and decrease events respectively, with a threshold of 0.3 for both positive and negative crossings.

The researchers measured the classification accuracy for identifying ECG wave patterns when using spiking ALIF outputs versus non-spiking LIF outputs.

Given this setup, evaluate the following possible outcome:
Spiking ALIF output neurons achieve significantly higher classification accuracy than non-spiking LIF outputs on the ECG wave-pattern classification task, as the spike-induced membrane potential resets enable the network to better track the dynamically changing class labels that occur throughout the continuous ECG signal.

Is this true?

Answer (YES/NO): YES